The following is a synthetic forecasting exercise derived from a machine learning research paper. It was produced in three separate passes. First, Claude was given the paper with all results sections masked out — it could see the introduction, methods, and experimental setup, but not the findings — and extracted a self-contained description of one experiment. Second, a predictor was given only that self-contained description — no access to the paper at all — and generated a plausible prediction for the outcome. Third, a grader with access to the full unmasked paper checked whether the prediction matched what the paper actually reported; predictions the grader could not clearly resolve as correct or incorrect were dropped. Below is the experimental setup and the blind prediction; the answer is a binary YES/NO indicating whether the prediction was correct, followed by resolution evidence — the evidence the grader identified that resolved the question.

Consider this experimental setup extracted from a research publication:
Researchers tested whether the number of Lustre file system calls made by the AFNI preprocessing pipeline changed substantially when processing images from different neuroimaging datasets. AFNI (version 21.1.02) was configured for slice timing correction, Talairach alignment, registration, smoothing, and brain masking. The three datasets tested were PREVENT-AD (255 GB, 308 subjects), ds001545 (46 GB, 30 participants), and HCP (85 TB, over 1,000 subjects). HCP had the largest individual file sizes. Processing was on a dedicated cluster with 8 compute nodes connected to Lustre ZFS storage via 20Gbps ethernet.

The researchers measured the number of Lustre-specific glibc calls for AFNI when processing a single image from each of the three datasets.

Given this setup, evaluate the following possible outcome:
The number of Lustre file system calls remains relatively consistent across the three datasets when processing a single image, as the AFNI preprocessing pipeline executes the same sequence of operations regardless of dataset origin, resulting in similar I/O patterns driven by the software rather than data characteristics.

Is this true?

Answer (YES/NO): YES